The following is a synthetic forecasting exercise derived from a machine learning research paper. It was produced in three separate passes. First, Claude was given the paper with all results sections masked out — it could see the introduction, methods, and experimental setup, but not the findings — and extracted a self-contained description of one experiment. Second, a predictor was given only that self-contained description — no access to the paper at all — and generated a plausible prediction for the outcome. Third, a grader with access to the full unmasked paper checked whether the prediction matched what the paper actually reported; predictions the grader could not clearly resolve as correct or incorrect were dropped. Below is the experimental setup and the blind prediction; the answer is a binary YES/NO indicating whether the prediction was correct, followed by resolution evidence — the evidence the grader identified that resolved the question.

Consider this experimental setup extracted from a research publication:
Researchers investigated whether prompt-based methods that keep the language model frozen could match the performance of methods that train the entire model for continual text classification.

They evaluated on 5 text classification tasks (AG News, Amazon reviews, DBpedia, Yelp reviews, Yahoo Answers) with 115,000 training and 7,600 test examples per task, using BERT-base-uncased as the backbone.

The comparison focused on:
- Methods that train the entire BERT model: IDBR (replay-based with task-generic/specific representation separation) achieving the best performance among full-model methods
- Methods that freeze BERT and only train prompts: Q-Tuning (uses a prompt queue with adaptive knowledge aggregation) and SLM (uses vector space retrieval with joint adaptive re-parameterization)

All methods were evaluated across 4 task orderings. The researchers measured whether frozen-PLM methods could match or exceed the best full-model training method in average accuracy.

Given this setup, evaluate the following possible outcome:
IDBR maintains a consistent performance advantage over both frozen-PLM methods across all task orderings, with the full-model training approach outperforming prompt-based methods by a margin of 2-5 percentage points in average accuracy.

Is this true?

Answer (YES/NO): NO